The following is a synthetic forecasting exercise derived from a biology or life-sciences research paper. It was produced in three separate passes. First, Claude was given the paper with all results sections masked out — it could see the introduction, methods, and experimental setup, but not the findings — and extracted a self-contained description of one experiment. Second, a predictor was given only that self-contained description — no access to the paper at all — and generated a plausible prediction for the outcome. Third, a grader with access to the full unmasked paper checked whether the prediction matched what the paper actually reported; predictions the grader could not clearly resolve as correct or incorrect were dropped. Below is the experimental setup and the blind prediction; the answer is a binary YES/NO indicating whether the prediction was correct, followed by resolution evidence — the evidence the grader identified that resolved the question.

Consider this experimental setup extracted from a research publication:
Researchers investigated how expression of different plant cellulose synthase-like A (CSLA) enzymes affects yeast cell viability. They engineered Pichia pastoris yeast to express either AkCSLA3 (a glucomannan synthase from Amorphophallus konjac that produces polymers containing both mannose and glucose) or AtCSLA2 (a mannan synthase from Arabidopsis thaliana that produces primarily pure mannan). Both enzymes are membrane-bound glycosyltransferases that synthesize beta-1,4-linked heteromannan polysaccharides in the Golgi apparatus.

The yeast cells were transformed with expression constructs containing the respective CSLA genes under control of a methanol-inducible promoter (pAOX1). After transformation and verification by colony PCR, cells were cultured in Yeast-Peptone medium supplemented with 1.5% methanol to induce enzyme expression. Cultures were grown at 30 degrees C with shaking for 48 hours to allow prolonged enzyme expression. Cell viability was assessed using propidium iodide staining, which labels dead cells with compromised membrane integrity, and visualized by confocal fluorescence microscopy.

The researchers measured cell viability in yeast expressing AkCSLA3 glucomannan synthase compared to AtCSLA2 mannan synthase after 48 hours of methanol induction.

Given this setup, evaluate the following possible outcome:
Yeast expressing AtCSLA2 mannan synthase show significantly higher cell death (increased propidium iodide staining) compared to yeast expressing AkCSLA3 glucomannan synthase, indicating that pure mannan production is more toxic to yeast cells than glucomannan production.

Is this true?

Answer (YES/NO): NO